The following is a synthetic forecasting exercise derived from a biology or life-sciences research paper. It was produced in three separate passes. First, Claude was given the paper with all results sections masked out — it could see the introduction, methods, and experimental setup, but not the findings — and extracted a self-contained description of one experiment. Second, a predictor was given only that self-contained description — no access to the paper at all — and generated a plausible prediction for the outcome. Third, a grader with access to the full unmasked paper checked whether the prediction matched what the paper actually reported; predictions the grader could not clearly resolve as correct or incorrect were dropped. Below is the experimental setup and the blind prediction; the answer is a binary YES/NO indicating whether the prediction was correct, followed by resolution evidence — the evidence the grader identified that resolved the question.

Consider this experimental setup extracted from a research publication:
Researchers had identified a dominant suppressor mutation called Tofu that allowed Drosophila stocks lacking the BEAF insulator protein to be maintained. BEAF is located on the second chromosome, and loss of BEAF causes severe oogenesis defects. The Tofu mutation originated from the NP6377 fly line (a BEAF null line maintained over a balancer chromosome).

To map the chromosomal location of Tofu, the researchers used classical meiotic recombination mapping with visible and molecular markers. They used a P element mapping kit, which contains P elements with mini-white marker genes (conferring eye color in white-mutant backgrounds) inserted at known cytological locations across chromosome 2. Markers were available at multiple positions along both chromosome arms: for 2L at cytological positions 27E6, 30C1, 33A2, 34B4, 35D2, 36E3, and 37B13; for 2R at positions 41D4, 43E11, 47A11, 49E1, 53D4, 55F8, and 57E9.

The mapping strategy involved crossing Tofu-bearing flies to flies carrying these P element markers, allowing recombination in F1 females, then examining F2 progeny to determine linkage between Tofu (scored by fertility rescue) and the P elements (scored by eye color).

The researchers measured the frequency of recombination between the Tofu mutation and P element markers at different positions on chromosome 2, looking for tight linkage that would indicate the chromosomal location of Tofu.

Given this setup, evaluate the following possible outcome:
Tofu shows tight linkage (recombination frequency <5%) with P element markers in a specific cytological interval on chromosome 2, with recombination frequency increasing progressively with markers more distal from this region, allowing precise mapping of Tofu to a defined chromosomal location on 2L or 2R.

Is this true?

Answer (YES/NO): NO